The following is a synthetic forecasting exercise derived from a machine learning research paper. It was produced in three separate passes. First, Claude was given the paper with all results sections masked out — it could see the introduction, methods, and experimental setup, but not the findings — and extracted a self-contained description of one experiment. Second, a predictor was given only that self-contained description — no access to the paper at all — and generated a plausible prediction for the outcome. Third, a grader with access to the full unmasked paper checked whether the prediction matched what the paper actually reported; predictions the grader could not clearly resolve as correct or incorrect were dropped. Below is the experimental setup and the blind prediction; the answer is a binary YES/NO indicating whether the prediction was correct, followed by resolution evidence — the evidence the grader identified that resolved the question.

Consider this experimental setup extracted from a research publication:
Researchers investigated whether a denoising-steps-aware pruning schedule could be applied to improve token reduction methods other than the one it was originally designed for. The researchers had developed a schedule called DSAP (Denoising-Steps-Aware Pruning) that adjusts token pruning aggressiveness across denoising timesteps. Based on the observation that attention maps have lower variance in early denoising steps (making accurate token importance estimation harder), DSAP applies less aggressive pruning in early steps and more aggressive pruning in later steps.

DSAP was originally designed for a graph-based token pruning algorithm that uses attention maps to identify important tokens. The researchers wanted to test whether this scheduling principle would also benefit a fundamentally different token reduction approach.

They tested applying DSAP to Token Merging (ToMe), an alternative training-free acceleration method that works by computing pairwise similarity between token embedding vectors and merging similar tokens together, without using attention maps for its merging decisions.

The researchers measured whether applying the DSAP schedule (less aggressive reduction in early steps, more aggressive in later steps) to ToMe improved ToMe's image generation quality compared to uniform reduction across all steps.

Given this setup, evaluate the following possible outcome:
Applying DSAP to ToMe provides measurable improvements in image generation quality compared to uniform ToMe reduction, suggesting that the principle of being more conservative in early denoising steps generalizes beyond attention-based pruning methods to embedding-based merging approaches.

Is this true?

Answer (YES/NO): YES